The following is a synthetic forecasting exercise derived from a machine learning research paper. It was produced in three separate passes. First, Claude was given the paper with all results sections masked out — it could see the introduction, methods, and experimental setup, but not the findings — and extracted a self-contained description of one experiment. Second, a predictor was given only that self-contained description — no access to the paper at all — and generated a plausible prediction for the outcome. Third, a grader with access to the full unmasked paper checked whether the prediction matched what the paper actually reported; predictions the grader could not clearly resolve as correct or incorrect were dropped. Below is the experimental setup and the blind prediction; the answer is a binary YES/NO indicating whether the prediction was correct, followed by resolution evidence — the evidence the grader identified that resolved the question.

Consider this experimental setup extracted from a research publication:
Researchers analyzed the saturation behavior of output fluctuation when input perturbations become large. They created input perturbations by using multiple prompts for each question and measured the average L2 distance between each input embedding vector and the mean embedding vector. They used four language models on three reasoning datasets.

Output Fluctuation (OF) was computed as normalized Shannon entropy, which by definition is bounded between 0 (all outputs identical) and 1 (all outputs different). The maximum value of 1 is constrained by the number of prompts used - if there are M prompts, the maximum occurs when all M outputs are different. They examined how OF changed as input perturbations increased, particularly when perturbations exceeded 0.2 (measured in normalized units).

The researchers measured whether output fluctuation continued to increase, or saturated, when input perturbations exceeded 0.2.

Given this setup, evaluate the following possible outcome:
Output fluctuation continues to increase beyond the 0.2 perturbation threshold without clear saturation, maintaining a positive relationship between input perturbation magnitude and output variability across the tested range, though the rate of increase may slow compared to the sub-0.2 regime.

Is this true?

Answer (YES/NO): NO